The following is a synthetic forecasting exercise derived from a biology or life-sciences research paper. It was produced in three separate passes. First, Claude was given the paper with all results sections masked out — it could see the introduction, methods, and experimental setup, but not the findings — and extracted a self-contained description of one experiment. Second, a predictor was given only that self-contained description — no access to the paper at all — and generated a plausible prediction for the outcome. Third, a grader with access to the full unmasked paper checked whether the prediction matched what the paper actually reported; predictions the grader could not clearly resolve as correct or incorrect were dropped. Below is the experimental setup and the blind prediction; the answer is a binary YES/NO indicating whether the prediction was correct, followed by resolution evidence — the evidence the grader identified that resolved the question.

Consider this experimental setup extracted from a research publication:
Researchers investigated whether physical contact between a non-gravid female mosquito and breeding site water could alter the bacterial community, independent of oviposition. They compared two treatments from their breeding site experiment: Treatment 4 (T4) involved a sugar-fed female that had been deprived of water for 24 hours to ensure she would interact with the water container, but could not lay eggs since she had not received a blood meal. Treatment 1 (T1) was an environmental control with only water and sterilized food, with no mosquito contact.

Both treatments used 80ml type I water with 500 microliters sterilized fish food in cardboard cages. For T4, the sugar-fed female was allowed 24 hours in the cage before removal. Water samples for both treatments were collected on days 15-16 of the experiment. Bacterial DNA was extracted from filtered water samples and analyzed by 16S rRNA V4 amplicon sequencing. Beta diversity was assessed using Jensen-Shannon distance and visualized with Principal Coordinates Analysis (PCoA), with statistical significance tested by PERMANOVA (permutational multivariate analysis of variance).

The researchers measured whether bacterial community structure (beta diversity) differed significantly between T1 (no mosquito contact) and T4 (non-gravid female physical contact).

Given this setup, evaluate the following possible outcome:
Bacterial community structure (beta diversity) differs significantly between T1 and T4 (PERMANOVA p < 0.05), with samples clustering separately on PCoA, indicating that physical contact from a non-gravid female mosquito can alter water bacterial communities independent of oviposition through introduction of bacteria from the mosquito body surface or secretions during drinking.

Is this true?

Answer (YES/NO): YES